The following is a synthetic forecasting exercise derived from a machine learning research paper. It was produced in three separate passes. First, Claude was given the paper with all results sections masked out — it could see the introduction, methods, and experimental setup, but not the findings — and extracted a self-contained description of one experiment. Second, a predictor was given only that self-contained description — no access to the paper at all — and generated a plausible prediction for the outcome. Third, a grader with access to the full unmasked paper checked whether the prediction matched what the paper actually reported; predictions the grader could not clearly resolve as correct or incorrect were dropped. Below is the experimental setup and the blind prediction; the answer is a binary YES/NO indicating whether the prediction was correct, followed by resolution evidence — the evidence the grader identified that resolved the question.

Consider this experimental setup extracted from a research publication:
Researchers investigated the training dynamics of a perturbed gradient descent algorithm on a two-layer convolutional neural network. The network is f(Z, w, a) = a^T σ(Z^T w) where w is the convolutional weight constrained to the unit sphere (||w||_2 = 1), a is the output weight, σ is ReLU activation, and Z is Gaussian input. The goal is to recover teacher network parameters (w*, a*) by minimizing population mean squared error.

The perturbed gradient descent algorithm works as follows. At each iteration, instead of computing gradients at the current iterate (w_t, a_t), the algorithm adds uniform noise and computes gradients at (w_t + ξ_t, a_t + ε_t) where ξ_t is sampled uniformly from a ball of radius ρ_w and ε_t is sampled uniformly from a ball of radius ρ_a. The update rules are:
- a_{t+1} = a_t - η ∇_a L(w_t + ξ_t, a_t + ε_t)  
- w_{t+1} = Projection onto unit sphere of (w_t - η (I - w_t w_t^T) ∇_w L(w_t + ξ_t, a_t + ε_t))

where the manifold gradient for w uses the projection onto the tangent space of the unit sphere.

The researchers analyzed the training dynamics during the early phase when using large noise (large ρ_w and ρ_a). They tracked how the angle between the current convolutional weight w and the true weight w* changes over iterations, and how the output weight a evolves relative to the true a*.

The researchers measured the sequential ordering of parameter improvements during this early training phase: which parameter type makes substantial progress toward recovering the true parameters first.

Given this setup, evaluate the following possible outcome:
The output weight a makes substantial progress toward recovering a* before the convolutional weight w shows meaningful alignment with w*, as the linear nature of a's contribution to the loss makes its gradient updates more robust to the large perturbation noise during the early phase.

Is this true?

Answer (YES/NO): YES